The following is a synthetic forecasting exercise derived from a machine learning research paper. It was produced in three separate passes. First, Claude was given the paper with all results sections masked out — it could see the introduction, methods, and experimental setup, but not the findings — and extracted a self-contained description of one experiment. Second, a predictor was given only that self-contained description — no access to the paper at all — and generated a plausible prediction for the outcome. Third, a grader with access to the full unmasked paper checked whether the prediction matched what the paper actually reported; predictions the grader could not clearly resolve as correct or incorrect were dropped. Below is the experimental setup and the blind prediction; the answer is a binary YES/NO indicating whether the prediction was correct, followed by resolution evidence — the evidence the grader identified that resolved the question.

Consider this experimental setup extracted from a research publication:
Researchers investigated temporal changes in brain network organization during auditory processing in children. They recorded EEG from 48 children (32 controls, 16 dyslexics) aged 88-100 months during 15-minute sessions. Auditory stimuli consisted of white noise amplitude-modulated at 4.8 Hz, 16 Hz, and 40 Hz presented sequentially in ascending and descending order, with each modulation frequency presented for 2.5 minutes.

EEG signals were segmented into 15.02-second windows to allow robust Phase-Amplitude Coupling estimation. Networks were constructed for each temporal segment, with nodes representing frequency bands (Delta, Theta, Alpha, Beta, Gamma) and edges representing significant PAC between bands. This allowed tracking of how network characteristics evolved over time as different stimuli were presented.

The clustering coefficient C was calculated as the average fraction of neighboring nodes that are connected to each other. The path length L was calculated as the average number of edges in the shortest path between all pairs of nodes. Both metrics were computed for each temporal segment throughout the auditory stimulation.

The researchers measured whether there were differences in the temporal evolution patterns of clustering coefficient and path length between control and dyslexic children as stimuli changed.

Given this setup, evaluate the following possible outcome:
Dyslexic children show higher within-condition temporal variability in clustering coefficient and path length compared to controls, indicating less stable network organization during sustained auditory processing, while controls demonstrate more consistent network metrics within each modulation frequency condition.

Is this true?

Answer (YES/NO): NO